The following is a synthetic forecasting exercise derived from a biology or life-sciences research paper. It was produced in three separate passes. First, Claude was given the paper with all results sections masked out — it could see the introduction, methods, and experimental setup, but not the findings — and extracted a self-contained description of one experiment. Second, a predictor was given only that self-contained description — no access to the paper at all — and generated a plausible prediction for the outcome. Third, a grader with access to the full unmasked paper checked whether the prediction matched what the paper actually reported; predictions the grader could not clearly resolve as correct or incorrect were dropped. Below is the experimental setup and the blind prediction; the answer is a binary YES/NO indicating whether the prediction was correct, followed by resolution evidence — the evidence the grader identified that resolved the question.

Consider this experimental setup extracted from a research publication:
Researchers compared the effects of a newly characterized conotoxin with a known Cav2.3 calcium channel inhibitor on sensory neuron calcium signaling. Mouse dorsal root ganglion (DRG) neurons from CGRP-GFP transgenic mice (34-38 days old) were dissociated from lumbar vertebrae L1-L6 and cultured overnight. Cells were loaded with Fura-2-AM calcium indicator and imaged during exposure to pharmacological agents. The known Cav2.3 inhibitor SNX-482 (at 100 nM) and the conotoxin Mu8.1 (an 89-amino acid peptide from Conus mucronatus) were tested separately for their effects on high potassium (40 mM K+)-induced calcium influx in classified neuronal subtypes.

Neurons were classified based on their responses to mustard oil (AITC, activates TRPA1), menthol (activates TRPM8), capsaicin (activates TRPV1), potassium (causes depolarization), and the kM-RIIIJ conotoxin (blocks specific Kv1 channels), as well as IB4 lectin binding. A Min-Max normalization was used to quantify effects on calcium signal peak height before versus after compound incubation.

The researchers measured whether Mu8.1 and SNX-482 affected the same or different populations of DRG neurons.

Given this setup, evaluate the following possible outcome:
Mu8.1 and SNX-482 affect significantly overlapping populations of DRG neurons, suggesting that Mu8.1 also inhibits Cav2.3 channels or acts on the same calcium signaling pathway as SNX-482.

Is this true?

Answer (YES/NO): YES